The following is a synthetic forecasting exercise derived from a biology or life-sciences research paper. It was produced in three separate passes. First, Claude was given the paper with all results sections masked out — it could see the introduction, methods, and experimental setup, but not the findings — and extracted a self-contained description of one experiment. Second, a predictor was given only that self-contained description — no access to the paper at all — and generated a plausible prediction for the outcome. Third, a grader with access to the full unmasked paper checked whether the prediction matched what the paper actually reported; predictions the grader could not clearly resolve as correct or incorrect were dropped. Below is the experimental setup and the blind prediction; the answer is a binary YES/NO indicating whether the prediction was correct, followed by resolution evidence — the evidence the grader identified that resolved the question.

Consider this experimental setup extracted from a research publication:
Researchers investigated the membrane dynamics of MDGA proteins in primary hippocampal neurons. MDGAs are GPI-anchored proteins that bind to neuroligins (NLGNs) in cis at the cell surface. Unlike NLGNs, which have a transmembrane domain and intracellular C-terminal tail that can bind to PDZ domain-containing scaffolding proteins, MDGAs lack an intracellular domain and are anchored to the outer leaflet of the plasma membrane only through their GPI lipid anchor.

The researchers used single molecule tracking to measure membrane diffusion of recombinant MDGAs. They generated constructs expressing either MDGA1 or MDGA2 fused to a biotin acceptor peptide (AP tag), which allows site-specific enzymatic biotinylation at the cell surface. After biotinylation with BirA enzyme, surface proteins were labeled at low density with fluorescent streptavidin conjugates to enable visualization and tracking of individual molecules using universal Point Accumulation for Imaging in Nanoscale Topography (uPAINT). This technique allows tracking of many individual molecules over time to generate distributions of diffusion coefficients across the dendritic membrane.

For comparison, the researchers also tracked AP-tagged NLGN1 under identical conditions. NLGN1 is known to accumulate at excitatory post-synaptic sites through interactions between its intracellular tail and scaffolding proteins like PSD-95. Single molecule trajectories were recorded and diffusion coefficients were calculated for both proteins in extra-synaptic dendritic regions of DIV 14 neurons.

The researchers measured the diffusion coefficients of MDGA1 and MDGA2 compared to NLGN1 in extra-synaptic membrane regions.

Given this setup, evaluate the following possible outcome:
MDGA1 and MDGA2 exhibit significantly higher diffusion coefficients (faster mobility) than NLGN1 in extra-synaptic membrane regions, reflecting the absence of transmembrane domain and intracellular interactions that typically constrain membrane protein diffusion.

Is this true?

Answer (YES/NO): YES